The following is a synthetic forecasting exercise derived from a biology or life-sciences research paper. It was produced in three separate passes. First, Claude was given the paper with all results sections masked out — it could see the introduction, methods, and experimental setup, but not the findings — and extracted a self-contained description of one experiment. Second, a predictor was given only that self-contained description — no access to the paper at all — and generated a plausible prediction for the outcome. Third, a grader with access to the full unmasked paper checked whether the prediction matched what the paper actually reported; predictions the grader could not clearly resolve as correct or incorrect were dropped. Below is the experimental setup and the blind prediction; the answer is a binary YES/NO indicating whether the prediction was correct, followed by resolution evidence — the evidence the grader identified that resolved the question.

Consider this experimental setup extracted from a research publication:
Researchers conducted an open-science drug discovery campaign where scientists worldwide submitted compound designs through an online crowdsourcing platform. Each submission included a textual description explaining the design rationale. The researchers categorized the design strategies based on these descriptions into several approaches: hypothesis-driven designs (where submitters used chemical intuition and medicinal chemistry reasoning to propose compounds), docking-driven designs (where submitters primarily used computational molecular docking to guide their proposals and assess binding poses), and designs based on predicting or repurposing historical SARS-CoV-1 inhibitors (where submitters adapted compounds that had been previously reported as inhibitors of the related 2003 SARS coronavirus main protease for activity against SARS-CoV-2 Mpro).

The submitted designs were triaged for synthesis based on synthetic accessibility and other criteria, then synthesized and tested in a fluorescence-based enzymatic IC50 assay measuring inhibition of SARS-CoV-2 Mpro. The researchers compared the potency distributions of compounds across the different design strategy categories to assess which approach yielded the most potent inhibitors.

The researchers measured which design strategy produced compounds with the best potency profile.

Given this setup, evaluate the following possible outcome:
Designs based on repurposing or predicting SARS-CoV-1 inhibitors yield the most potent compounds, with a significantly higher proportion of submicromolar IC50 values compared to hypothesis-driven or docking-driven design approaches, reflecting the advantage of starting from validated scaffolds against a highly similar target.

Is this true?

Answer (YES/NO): YES